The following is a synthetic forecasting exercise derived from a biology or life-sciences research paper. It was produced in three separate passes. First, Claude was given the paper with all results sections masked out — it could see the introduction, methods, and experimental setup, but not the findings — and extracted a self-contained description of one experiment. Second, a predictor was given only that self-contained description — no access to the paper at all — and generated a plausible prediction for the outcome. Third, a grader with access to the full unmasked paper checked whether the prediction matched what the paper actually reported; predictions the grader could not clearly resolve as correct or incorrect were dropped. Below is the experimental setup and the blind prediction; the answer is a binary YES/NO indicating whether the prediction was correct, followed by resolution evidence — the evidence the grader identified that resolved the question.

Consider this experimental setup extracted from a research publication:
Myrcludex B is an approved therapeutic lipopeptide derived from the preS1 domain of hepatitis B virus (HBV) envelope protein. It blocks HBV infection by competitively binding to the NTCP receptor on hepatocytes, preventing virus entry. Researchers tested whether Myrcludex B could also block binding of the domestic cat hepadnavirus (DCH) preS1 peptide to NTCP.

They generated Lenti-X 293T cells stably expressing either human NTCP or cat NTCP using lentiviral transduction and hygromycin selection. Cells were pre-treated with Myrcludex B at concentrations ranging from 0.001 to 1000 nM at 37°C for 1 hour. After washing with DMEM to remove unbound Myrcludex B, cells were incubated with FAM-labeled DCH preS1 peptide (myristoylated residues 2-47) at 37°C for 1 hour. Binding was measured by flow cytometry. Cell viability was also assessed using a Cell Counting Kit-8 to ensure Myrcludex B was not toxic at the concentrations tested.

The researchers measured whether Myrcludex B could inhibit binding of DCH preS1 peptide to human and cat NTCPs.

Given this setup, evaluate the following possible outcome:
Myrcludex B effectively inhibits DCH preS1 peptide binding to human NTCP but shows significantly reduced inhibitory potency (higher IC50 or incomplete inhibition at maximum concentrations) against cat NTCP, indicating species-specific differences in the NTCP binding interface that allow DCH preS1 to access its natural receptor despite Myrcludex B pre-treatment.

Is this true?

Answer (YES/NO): NO